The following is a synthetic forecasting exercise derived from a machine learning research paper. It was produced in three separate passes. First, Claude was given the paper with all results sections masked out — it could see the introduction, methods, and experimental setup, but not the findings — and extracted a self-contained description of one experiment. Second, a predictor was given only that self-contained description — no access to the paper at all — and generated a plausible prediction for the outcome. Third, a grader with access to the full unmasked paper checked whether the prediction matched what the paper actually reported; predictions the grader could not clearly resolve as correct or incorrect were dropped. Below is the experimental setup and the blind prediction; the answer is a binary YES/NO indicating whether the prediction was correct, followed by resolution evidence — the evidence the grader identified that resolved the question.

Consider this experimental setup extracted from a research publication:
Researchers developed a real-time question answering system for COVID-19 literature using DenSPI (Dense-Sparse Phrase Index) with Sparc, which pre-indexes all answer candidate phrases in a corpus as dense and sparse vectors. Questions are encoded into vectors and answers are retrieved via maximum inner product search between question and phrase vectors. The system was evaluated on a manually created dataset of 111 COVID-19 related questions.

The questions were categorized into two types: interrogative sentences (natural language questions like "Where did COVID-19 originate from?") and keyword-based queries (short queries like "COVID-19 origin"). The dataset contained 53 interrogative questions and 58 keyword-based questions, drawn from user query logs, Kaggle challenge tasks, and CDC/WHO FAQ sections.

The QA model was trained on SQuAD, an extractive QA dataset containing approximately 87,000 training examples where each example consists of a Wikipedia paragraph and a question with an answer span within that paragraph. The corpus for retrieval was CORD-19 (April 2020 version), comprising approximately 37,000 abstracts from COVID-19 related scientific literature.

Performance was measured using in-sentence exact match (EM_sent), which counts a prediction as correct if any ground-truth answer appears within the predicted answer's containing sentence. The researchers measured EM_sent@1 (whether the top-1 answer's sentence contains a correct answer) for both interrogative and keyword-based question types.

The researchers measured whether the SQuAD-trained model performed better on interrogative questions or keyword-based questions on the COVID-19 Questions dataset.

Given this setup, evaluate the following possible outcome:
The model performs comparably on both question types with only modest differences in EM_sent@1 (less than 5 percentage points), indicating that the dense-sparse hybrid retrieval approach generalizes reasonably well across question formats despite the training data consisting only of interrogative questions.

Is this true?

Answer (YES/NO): NO